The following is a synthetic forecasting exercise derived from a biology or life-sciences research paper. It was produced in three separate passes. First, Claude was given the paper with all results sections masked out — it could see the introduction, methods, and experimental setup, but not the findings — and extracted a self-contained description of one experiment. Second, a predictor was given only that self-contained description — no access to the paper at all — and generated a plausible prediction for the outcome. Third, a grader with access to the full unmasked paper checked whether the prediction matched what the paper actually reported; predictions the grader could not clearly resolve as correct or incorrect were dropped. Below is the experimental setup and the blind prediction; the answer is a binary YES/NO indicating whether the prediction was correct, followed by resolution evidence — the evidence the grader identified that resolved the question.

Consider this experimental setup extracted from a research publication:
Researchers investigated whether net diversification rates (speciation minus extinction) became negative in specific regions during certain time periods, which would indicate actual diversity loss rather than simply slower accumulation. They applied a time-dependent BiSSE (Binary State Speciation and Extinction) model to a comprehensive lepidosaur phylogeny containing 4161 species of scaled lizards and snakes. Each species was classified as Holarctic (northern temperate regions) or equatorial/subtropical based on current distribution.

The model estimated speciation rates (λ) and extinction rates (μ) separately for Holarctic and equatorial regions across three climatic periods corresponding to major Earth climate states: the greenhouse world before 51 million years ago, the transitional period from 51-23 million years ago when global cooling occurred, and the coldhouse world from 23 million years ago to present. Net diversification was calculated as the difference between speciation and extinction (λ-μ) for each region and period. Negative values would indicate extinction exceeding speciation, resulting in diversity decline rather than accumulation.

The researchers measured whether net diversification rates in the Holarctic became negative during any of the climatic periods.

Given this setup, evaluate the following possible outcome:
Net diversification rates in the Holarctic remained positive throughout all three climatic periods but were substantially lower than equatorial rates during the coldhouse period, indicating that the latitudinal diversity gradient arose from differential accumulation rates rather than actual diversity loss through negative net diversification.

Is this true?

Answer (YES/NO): NO